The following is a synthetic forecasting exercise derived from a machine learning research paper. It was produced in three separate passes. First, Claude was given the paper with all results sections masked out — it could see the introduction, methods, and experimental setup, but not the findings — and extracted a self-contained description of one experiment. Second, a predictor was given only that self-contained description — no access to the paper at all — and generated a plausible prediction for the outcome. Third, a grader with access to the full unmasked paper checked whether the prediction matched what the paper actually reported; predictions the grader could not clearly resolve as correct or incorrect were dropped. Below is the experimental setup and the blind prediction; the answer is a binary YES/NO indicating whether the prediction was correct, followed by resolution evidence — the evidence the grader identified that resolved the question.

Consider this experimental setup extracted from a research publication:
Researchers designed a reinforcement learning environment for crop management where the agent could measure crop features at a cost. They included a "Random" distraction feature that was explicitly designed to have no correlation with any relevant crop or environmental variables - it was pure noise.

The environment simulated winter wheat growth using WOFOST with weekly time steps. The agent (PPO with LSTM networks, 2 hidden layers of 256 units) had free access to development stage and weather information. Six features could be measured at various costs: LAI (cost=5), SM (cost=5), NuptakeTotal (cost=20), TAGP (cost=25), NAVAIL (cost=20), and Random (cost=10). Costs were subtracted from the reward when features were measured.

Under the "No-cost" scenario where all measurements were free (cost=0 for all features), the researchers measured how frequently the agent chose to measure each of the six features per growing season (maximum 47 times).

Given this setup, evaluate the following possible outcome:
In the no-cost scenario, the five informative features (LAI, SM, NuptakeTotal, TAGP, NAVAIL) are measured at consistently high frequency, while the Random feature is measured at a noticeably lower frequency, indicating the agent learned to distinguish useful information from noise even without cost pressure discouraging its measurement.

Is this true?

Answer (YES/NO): NO